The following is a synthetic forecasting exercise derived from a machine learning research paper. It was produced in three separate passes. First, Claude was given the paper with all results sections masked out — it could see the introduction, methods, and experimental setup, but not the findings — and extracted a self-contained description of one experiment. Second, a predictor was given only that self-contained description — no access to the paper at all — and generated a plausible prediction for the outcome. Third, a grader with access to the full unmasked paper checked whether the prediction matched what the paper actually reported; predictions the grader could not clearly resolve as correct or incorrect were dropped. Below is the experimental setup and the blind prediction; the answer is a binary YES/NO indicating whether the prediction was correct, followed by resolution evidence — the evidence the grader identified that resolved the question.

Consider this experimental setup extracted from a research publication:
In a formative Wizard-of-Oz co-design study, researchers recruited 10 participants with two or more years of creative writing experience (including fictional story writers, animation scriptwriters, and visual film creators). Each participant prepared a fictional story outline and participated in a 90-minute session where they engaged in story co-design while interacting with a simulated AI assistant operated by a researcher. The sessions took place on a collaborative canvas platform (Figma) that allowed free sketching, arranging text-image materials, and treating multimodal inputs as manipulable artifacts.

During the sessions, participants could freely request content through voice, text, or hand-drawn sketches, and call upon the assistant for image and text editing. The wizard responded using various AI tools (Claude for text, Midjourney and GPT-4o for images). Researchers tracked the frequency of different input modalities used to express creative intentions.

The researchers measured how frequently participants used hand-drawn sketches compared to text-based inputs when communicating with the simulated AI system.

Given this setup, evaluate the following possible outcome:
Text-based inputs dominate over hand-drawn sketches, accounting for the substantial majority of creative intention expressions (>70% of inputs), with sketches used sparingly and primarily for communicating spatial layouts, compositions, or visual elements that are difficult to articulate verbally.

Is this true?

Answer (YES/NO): YES